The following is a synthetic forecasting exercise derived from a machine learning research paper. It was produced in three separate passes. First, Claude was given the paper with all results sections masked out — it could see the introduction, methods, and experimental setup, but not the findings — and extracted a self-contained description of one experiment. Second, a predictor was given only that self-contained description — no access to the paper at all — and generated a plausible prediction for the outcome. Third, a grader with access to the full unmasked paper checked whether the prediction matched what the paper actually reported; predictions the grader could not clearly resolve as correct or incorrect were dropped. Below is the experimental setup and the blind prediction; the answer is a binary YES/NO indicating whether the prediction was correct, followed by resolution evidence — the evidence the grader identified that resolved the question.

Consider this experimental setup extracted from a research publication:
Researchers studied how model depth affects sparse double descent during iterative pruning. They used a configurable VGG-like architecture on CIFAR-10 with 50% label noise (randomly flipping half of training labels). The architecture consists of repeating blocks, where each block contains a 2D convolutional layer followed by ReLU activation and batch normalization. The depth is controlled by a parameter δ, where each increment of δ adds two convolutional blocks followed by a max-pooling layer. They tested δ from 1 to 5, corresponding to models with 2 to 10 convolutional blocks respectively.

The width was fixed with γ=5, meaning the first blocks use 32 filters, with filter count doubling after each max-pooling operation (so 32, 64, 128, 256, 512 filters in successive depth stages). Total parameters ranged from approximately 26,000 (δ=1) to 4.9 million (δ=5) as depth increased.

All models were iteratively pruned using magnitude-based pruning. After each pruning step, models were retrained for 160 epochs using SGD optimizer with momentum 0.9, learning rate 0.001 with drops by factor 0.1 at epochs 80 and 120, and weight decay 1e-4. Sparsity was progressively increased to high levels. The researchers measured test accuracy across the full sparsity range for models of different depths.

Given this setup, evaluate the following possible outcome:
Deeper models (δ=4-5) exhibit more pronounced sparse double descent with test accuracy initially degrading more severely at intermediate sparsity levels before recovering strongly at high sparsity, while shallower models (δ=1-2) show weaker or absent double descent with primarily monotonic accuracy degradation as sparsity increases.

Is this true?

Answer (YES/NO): NO